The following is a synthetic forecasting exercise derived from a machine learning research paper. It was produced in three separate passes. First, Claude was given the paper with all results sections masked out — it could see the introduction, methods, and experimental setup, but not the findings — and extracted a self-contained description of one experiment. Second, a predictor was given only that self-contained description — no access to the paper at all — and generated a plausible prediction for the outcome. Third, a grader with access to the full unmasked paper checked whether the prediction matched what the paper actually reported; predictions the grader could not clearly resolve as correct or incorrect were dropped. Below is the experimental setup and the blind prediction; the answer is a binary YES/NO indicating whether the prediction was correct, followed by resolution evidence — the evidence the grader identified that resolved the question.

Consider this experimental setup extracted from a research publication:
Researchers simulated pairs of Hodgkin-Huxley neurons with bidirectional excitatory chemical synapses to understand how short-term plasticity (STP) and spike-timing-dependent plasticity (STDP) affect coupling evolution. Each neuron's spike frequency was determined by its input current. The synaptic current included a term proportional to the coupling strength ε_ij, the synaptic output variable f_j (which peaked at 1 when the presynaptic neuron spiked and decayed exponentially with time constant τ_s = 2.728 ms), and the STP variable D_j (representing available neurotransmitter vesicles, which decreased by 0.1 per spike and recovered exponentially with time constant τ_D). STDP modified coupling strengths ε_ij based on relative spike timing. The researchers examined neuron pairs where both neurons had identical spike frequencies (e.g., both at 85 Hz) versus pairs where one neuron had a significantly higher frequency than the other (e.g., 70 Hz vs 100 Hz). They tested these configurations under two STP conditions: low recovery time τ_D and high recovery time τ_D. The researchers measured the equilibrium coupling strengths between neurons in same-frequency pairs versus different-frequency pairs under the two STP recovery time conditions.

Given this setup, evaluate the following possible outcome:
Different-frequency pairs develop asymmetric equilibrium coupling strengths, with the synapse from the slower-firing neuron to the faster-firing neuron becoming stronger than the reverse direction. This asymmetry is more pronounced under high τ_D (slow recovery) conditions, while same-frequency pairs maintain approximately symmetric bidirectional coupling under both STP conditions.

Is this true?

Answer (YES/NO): NO